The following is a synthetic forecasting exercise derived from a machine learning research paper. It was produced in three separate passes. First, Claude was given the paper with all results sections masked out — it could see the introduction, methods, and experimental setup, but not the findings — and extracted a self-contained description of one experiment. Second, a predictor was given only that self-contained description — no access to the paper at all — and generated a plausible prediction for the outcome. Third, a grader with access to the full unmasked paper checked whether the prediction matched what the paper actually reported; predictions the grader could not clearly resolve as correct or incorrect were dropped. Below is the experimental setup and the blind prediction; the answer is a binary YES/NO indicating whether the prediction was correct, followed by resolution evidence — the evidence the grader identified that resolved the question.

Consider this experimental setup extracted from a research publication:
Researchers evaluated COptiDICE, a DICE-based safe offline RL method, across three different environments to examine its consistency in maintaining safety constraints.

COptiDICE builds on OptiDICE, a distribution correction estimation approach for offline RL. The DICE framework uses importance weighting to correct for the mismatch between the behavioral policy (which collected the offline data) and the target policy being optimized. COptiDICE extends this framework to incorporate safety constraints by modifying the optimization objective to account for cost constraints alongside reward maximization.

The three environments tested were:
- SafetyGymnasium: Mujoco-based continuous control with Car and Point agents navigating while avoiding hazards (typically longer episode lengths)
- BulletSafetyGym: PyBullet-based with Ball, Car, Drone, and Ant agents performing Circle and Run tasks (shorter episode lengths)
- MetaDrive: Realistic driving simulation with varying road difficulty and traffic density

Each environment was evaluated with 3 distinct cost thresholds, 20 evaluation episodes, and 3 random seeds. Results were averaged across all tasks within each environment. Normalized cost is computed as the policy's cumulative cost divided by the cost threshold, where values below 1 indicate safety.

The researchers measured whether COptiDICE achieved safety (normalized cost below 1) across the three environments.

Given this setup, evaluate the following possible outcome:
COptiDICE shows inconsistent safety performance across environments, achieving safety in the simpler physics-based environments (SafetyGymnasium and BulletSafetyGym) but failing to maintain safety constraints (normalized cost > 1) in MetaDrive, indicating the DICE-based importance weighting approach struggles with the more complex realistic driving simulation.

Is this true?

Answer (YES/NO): NO